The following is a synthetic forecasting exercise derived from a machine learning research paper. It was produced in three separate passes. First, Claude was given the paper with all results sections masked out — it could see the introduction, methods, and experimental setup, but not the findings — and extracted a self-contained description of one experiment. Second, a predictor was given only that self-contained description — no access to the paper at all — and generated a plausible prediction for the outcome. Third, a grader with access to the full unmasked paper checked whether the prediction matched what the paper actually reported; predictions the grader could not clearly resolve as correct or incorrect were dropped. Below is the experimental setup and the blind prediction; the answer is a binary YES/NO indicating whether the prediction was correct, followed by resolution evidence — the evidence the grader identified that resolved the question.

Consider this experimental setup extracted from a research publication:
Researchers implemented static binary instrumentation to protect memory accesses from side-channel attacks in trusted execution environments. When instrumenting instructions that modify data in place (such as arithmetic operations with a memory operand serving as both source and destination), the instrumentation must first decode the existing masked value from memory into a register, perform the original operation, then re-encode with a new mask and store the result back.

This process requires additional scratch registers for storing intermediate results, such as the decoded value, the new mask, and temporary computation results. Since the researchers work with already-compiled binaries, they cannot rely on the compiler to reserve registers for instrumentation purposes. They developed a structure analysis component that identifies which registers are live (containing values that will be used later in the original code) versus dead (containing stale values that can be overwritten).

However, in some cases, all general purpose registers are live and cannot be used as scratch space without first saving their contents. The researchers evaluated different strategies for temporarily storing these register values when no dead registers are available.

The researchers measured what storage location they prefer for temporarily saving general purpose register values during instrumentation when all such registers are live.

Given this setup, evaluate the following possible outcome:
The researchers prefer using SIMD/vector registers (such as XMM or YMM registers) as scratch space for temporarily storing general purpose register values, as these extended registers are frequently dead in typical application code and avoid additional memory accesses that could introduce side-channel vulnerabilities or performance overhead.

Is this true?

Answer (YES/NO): YES